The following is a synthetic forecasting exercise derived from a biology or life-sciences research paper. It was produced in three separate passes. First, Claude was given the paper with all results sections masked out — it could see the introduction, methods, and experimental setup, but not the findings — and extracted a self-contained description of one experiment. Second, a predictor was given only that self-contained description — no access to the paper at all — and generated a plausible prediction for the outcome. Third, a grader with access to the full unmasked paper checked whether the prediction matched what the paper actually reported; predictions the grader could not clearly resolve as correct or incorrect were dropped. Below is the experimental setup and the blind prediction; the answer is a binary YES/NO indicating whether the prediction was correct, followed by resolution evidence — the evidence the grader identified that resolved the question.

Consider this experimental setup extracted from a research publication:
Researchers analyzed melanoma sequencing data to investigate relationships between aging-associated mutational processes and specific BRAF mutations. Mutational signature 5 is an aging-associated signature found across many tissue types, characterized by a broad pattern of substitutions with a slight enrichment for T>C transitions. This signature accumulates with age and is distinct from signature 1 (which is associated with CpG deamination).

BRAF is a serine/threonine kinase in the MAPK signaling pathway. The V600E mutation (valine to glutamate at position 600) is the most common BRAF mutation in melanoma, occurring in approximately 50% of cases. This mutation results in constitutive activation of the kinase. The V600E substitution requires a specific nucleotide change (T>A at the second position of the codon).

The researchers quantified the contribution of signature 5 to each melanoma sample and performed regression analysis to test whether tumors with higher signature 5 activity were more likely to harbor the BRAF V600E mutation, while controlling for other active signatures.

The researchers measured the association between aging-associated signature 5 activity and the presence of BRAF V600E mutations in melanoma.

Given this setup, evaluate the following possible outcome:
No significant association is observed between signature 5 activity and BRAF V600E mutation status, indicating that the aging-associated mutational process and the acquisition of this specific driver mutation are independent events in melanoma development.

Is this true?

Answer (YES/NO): NO